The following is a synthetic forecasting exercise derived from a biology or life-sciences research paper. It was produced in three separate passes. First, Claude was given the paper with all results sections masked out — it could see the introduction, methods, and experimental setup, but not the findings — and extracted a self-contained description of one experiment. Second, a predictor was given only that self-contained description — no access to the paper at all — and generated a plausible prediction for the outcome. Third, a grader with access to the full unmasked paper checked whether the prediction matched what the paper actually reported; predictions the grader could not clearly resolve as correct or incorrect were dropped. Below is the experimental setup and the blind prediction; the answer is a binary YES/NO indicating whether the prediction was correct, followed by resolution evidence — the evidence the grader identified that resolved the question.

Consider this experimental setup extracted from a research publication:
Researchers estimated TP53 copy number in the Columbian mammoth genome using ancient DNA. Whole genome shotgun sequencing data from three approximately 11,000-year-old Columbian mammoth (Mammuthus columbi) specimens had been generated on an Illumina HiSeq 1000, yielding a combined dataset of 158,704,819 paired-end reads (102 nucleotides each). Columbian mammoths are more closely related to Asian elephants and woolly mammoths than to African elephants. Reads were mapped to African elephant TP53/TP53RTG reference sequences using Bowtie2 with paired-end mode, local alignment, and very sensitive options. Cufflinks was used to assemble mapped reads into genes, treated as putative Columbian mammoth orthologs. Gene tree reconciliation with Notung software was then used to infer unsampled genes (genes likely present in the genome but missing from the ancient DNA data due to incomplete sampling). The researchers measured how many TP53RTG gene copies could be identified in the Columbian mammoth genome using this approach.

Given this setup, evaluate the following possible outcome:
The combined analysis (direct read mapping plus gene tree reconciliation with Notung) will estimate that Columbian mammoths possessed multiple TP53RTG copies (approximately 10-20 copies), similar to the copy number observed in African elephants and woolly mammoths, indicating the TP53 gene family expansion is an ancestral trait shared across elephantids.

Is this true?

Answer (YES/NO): YES